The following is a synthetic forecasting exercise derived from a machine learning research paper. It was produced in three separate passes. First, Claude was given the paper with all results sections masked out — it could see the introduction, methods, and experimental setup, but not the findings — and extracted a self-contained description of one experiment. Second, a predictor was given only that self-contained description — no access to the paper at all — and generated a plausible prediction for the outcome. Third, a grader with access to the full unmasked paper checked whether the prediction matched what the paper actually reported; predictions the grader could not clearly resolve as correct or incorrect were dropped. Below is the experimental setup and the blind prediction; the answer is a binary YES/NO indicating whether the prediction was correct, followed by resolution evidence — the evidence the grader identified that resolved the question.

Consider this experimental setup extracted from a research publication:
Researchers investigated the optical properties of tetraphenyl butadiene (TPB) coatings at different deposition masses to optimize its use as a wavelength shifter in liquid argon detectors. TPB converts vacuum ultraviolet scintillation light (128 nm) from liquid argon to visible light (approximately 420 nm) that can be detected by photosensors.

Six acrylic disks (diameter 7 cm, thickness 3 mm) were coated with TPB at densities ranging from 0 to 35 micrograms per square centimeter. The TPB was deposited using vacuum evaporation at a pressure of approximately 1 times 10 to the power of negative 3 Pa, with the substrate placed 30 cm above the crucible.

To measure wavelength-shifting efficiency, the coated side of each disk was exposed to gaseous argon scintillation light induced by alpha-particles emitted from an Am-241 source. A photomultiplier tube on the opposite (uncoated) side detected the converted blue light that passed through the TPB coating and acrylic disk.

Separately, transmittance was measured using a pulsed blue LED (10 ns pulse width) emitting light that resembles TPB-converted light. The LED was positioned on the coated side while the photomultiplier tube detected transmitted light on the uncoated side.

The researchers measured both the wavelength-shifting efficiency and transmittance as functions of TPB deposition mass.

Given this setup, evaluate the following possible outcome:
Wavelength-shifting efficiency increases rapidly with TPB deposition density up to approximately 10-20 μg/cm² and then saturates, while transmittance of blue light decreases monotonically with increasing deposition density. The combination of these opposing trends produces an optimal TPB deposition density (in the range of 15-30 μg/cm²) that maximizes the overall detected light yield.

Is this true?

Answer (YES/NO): NO